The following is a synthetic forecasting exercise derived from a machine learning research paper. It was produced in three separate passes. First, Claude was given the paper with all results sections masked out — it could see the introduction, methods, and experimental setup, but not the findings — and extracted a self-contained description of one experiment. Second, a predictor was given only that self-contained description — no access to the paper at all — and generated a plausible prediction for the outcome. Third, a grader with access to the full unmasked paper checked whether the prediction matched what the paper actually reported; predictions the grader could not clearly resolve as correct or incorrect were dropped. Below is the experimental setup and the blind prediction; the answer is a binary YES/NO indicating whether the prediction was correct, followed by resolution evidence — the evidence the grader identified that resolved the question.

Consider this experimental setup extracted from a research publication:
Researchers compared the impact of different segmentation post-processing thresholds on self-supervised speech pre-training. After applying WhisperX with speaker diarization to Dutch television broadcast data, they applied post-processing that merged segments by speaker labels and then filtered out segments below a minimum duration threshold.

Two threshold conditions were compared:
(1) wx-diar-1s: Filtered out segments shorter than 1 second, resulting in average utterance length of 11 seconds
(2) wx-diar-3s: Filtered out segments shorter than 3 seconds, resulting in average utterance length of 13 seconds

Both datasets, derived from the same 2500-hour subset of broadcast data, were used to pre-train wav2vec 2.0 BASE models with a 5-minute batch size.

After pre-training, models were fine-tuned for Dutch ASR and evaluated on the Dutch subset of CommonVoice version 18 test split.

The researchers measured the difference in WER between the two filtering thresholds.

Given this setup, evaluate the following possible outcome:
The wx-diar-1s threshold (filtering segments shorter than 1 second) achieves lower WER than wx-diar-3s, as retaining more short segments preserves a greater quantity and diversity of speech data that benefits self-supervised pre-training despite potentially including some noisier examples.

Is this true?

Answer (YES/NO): YES